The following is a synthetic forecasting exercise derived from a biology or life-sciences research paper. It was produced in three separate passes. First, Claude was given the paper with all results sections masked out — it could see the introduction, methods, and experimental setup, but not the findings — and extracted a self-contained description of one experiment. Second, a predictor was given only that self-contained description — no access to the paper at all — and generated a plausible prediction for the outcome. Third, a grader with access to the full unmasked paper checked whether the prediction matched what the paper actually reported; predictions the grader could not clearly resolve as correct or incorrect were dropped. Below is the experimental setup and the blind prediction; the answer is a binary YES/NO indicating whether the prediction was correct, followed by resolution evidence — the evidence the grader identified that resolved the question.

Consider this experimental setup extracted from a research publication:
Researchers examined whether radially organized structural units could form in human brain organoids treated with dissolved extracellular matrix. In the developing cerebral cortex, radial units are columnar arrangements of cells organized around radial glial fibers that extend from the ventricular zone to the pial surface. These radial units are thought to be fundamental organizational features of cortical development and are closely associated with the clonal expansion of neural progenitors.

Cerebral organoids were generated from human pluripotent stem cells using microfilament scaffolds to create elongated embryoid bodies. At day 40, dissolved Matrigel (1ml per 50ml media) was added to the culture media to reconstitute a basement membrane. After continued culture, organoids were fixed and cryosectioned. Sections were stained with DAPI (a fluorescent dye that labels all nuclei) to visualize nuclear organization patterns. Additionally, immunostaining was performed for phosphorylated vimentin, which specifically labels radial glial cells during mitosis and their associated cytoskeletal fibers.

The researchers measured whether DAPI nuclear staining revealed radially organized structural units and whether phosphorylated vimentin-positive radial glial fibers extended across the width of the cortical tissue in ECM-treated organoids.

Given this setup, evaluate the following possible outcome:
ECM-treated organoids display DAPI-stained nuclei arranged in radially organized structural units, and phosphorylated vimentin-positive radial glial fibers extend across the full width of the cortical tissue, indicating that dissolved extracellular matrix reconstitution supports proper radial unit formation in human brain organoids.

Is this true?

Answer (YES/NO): YES